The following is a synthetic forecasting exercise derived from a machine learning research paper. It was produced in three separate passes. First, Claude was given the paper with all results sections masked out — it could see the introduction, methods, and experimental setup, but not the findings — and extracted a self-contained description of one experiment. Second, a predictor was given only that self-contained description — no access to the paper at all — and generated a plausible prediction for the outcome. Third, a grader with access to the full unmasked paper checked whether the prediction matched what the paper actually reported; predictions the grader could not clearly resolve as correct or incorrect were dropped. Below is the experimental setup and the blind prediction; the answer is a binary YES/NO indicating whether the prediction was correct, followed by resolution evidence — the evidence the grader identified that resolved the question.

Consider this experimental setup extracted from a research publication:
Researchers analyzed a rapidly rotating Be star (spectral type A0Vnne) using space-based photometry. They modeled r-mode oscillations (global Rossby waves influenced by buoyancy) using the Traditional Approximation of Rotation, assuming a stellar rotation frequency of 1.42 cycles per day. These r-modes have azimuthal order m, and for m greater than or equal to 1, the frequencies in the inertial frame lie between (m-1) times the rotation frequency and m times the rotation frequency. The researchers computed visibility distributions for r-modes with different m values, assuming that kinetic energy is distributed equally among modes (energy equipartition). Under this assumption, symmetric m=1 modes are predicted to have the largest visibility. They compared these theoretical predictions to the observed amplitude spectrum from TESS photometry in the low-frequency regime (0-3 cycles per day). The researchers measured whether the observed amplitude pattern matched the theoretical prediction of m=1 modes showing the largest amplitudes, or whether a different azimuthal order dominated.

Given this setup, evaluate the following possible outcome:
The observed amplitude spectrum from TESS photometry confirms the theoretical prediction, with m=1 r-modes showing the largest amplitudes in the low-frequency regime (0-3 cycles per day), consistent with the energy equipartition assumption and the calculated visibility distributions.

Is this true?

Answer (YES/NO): NO